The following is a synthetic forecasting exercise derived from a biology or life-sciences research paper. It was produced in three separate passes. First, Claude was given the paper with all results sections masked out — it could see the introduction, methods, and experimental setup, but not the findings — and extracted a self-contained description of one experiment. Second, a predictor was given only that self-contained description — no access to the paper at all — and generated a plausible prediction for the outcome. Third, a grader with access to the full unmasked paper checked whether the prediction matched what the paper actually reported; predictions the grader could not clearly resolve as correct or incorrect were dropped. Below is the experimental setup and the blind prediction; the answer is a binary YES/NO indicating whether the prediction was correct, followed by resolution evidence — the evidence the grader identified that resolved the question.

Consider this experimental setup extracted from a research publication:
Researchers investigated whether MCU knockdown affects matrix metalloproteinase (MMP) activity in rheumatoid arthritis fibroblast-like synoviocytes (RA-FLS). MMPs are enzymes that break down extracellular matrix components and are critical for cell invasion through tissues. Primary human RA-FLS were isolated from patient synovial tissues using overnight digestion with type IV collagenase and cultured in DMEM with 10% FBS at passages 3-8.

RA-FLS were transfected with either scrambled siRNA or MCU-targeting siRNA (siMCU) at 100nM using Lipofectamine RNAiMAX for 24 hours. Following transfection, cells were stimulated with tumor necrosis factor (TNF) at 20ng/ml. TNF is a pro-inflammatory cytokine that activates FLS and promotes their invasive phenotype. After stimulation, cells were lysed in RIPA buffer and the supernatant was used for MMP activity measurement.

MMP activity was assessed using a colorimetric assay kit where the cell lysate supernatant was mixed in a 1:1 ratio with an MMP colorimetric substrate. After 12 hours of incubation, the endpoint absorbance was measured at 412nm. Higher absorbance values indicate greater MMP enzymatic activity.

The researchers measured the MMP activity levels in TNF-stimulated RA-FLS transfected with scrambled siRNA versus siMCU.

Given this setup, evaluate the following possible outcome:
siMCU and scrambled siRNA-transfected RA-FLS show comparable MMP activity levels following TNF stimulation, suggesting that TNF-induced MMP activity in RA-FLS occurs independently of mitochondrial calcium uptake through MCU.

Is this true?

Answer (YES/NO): YES